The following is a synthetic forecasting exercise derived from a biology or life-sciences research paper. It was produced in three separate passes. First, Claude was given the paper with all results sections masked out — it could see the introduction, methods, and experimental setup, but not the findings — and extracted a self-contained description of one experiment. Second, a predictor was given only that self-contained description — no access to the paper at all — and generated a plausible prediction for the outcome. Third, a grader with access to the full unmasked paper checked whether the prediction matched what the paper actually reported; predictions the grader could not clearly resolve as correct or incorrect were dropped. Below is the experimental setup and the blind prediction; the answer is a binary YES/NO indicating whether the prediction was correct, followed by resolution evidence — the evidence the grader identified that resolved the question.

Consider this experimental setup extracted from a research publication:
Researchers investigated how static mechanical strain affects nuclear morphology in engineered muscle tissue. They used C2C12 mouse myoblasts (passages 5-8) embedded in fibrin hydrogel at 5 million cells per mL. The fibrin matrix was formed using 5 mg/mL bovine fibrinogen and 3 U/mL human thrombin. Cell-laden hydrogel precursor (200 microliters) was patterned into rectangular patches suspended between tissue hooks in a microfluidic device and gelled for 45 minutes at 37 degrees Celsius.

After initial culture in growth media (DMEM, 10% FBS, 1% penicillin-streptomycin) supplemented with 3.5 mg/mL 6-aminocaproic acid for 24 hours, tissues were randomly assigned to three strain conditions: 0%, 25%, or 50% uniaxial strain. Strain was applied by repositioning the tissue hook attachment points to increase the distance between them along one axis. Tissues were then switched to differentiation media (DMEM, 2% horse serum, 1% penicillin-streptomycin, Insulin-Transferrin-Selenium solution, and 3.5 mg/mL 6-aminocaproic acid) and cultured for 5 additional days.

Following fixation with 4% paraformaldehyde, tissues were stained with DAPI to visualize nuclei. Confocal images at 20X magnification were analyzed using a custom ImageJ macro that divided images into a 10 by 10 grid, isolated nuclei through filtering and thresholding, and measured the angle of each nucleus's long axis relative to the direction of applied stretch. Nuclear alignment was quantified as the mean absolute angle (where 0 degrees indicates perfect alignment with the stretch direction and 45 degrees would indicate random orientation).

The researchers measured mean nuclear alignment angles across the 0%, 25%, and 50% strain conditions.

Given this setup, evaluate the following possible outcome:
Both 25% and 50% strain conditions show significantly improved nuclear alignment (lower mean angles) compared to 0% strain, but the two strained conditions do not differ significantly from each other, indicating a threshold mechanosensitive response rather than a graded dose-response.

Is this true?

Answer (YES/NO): YES